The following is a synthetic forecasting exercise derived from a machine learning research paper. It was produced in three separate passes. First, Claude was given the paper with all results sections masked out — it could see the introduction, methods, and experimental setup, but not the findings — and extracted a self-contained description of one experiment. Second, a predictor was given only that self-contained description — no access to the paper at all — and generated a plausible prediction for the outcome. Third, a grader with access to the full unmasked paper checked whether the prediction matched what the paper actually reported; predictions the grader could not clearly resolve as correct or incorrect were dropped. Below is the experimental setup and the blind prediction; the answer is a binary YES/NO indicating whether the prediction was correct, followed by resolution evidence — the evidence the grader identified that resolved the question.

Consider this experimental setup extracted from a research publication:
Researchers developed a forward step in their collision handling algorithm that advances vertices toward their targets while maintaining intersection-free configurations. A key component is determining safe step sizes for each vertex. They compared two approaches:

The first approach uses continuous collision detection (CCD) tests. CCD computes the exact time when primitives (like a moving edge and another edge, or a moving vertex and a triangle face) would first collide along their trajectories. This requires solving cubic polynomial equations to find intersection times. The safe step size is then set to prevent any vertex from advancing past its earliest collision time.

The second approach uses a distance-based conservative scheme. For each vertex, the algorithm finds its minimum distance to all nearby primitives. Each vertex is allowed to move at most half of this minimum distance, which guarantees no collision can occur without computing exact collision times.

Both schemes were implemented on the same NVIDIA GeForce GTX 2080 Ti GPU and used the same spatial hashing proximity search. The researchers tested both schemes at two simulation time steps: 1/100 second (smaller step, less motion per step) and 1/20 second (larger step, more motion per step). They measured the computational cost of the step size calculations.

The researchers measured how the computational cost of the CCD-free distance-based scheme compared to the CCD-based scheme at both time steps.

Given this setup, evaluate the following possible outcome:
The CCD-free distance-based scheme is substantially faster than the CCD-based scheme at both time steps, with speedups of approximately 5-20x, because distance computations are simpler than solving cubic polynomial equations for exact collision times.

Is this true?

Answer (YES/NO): YES